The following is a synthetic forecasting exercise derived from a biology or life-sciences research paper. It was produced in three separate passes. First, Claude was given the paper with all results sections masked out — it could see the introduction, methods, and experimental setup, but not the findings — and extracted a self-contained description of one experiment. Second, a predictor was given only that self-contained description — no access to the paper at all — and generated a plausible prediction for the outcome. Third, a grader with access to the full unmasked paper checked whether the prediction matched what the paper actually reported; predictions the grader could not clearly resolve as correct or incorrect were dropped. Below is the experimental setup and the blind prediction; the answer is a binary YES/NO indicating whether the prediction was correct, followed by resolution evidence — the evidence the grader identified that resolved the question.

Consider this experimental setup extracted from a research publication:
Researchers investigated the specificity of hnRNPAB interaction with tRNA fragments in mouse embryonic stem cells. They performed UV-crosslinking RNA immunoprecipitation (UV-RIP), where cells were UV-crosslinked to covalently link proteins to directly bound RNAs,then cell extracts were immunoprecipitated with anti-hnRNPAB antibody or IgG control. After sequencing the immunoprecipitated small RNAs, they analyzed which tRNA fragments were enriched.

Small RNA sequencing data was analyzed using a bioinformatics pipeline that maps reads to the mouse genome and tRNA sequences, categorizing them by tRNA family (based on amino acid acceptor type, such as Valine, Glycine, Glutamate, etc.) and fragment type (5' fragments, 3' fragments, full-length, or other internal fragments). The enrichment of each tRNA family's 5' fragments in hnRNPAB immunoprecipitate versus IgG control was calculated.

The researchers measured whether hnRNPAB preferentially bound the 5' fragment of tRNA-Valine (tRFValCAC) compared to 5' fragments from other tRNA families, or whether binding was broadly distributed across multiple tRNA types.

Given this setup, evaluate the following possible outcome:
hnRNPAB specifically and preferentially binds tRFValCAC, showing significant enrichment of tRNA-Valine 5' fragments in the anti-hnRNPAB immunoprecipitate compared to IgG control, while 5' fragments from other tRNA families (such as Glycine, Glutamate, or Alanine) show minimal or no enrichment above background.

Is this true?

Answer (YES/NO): NO